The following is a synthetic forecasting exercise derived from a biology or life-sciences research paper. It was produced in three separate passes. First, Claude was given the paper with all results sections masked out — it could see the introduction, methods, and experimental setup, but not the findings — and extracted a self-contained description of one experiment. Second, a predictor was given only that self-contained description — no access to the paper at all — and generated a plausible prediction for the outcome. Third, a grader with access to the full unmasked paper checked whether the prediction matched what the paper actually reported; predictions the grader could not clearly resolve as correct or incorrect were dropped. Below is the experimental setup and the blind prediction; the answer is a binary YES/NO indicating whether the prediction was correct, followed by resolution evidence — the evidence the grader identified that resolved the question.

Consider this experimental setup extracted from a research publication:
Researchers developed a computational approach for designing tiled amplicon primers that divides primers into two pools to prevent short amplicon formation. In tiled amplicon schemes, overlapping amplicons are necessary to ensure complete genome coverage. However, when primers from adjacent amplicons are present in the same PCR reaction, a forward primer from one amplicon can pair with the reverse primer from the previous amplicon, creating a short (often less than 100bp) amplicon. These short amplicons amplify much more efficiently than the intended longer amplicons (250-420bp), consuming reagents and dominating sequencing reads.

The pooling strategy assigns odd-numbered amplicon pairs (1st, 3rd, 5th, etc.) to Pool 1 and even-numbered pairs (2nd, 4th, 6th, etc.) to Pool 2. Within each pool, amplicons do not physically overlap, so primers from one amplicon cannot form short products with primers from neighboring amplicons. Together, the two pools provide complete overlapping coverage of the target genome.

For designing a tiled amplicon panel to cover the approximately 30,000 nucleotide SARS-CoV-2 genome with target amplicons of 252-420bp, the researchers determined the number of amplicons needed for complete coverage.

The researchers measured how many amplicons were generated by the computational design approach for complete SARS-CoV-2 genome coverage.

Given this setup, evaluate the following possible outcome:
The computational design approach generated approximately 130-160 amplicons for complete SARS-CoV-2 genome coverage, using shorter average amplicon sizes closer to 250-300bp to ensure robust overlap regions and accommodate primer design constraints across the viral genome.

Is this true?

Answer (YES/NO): YES